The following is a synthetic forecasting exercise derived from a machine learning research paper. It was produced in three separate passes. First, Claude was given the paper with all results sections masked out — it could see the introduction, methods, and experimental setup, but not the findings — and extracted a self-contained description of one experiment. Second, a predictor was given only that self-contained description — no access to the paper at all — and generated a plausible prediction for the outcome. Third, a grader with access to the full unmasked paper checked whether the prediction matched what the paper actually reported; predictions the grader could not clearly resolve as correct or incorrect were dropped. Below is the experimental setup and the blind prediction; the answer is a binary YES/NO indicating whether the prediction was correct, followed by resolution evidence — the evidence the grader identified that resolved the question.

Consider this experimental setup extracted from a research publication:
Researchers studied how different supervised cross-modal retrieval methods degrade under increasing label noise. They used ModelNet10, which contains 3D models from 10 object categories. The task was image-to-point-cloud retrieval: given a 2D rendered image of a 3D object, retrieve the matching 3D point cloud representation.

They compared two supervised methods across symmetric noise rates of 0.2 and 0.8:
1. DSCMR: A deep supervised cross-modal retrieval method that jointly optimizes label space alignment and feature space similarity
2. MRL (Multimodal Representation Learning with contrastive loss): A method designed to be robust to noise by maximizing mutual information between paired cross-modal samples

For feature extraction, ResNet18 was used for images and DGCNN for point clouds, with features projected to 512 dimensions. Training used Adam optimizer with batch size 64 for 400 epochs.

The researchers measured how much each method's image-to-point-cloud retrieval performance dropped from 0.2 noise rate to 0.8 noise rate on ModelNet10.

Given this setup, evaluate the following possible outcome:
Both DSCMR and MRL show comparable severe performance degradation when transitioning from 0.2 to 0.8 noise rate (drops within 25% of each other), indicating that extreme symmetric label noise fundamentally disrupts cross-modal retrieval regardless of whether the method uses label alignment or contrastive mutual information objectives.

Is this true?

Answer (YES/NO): NO